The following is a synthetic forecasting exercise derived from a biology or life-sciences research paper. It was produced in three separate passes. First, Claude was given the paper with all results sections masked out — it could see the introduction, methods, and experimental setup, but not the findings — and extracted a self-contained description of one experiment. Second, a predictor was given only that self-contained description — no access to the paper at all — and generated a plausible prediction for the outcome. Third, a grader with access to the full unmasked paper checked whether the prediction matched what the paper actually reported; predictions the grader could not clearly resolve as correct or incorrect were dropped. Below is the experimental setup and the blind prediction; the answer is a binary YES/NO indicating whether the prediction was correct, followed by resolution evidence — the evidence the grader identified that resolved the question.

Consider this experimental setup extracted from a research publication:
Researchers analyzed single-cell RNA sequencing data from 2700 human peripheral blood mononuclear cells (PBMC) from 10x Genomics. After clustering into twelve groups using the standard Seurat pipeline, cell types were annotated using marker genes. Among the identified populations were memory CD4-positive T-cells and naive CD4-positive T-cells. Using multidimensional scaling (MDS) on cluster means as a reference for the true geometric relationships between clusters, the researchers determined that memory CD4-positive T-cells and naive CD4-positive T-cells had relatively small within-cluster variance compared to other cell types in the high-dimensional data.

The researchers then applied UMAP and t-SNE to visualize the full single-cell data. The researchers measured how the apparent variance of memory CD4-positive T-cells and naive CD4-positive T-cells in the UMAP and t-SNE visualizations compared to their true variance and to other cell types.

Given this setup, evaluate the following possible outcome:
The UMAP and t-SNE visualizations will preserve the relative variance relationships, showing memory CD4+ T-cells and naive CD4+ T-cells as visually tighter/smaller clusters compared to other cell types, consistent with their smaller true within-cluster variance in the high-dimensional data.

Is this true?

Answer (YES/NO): NO